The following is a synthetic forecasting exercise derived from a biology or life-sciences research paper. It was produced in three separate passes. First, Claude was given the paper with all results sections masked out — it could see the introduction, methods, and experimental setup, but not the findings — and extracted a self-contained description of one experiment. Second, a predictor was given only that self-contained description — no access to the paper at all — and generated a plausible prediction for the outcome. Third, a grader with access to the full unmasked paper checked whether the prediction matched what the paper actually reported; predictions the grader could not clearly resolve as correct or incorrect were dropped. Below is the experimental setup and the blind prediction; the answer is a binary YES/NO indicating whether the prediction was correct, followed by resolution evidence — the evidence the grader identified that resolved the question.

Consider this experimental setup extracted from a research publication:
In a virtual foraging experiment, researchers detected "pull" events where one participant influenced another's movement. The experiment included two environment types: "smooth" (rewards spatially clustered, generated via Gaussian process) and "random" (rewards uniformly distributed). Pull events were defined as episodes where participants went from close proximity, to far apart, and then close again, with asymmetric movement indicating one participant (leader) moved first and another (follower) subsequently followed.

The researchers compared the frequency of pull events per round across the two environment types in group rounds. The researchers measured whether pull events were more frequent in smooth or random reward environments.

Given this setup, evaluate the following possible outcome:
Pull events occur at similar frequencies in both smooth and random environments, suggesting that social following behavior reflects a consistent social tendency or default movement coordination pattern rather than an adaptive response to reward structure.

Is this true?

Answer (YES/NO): NO